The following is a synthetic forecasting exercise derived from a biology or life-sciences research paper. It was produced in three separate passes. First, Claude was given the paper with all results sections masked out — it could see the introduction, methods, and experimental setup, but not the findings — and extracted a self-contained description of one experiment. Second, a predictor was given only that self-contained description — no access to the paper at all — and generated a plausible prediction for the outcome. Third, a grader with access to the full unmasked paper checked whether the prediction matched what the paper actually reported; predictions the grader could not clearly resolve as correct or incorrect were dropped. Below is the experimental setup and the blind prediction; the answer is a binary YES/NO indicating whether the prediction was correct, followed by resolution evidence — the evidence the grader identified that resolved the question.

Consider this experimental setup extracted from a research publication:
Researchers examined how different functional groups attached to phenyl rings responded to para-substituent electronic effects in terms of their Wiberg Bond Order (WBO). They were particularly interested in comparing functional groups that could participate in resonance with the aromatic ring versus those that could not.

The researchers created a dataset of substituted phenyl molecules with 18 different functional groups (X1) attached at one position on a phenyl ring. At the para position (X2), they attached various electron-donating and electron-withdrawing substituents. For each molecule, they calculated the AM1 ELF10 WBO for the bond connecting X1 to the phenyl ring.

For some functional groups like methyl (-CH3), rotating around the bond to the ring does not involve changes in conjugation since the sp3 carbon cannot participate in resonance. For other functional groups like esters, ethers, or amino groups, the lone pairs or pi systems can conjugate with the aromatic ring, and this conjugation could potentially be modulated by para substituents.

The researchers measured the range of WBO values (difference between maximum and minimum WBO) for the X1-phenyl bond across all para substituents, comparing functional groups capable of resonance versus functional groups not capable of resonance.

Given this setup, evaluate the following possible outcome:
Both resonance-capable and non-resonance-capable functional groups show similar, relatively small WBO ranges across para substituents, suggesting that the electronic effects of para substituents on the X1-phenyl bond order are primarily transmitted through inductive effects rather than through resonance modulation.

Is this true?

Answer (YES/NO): NO